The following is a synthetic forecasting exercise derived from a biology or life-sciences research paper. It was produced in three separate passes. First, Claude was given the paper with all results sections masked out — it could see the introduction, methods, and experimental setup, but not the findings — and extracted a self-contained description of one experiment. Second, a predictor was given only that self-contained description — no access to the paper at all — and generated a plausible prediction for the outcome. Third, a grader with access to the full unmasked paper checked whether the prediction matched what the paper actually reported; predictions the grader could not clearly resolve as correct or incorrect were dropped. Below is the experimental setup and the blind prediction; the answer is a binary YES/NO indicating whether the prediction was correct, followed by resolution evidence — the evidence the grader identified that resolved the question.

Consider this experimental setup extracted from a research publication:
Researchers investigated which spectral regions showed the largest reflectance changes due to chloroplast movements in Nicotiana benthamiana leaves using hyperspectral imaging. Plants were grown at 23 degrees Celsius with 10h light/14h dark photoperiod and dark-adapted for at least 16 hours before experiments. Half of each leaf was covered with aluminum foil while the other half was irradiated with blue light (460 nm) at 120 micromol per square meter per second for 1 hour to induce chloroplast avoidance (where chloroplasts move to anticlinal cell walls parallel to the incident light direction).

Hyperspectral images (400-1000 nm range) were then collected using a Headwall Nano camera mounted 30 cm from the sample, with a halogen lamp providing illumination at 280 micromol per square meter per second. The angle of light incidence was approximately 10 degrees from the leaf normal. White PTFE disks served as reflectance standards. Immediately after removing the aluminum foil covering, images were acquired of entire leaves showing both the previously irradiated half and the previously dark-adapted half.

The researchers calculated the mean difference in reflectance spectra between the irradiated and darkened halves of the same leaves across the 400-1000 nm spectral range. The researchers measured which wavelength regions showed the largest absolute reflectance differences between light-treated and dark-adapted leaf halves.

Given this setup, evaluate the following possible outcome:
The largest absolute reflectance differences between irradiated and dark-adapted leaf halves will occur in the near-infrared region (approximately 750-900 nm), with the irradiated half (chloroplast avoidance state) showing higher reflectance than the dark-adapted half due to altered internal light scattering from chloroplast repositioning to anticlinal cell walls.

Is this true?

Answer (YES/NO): NO